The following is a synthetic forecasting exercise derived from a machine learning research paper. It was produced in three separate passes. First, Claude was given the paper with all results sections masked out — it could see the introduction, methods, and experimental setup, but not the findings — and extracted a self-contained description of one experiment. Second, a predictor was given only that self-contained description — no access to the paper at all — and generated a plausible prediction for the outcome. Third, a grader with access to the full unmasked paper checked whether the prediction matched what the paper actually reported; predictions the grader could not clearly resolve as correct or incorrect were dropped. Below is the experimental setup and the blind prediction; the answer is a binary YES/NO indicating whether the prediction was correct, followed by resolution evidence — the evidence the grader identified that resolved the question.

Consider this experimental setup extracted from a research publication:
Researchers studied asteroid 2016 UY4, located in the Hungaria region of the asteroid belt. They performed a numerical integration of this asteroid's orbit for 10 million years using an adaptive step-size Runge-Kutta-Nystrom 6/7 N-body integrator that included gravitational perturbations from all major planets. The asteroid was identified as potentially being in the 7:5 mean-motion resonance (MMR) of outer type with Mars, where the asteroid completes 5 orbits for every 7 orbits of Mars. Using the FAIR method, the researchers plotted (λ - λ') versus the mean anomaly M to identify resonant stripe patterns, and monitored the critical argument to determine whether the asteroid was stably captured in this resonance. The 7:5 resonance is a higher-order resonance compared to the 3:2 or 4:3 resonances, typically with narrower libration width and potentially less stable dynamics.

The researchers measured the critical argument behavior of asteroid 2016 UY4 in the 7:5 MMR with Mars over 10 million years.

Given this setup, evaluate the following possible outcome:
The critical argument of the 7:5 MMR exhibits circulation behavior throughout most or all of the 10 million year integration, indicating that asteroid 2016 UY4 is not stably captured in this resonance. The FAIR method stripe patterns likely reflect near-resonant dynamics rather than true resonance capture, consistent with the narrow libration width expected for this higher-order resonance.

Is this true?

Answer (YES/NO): NO